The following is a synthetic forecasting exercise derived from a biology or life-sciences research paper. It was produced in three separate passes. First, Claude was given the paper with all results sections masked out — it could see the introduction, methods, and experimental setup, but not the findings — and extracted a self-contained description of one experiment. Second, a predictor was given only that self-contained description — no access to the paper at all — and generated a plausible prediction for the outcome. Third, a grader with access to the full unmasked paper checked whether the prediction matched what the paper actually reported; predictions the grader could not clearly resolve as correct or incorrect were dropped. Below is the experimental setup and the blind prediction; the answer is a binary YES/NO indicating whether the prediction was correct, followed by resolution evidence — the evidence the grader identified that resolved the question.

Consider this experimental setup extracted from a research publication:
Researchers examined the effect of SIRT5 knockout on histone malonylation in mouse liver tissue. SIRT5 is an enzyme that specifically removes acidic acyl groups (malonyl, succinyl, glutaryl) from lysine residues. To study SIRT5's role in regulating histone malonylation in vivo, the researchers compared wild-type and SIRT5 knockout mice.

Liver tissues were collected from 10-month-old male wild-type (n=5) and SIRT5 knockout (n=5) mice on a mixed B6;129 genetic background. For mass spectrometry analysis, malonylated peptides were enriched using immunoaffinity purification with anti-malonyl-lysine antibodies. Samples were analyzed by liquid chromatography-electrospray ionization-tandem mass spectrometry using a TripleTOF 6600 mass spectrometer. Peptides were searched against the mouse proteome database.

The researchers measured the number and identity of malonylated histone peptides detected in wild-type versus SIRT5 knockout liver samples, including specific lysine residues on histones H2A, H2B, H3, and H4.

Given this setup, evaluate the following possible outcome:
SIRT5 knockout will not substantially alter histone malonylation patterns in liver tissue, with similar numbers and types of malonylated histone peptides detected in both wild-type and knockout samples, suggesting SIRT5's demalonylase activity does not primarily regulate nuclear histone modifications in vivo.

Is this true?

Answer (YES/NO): NO